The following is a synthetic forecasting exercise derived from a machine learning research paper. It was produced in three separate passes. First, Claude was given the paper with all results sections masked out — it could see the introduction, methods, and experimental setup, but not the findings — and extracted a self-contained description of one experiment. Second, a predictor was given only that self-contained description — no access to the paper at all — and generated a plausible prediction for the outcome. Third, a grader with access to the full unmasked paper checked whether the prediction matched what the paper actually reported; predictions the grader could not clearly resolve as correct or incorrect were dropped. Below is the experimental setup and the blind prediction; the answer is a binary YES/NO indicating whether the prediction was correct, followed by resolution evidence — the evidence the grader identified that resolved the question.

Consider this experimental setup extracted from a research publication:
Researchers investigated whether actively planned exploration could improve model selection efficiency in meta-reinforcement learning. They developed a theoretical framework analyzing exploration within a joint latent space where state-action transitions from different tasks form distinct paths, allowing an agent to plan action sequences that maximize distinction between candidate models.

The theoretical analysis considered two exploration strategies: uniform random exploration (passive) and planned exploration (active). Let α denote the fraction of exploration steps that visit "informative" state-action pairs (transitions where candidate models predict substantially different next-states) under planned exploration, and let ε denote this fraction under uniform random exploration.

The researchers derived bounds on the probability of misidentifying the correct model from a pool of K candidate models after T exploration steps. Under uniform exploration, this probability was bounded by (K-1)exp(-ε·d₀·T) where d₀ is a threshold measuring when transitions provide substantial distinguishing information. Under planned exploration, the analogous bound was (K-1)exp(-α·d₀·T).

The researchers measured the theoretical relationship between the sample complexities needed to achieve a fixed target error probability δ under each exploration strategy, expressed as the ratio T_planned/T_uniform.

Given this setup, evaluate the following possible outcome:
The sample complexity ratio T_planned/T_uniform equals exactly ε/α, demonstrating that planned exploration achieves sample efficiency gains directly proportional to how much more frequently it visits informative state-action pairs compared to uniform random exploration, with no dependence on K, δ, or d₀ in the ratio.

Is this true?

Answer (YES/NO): YES